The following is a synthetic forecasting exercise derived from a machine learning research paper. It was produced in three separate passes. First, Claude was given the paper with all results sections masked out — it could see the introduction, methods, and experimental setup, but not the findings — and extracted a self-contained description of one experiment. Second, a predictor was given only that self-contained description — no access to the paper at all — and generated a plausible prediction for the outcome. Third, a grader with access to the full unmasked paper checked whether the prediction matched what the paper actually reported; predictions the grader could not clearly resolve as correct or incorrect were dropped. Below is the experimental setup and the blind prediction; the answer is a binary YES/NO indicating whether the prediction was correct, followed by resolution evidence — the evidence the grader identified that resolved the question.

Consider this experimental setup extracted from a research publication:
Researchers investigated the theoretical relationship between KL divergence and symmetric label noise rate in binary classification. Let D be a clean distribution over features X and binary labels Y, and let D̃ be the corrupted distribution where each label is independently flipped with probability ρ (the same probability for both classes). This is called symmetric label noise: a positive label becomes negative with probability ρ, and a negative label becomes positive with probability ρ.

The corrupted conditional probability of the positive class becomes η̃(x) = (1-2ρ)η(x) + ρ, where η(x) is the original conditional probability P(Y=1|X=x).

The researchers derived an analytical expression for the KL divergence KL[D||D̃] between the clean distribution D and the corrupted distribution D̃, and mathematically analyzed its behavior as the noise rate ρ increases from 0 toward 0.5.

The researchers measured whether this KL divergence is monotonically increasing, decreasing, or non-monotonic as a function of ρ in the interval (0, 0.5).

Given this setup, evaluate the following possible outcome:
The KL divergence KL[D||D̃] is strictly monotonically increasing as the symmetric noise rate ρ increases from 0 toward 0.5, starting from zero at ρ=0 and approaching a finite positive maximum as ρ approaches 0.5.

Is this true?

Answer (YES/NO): YES